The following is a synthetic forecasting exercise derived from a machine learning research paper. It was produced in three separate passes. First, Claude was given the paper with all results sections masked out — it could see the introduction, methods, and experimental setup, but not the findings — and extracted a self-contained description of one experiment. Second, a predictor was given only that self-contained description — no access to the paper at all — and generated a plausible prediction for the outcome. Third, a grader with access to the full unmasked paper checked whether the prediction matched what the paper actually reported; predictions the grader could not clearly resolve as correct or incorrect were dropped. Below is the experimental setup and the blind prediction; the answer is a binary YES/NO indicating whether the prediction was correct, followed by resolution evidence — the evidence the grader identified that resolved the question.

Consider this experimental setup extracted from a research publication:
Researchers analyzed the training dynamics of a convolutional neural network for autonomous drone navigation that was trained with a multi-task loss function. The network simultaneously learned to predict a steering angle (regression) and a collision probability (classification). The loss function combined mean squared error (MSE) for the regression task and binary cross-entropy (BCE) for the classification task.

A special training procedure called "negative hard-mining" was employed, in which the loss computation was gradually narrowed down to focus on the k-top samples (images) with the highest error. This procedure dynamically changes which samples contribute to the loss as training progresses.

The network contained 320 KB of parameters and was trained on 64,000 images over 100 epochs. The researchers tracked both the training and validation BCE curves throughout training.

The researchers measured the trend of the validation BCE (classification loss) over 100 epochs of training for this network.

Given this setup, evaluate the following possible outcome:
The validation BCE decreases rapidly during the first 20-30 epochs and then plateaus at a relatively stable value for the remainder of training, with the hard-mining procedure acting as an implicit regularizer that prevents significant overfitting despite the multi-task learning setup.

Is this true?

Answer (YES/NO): NO